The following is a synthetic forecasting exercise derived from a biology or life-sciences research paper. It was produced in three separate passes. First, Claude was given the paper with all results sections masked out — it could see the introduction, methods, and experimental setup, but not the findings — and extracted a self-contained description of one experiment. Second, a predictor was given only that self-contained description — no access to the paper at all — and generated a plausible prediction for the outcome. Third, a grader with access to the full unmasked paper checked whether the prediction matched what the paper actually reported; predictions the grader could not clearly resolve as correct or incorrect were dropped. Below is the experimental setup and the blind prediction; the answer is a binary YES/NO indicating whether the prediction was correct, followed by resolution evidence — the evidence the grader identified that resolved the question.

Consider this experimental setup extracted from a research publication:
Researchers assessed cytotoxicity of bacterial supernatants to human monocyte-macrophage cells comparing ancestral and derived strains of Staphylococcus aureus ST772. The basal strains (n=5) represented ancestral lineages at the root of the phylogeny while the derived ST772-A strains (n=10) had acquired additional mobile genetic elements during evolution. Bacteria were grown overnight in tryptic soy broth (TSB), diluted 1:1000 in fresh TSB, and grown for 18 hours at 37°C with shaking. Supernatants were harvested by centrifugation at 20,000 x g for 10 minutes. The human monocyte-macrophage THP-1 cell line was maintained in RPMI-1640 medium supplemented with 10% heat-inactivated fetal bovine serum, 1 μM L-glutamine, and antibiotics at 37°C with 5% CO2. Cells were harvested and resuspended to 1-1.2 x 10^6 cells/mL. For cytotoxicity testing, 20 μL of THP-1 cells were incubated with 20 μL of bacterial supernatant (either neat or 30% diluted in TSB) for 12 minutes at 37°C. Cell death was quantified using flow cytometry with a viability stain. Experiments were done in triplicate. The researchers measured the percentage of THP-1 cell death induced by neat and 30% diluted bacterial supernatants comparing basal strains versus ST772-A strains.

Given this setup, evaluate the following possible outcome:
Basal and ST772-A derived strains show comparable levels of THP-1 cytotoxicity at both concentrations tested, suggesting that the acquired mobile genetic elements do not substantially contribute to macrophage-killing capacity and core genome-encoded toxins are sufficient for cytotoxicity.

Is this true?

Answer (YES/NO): YES